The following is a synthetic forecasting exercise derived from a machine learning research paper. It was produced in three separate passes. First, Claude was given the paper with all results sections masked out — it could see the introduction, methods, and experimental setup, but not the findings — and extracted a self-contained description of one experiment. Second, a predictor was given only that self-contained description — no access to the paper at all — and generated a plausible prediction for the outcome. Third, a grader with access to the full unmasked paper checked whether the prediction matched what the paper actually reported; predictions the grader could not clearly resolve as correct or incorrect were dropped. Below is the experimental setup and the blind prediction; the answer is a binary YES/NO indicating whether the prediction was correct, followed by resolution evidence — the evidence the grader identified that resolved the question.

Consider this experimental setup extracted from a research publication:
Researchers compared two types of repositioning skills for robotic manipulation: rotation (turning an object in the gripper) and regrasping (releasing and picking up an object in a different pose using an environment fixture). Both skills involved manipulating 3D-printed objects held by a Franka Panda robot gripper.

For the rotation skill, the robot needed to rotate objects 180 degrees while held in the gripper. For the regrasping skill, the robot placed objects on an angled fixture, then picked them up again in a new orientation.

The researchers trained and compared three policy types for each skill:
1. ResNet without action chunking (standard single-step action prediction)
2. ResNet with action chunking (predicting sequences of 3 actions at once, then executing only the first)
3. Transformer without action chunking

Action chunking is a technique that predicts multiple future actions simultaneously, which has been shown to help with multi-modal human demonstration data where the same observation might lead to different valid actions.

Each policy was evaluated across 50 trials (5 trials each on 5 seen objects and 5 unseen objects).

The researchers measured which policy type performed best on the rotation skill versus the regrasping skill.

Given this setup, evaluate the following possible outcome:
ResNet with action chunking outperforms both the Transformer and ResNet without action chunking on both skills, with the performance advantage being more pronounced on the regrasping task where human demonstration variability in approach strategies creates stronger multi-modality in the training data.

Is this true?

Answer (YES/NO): NO